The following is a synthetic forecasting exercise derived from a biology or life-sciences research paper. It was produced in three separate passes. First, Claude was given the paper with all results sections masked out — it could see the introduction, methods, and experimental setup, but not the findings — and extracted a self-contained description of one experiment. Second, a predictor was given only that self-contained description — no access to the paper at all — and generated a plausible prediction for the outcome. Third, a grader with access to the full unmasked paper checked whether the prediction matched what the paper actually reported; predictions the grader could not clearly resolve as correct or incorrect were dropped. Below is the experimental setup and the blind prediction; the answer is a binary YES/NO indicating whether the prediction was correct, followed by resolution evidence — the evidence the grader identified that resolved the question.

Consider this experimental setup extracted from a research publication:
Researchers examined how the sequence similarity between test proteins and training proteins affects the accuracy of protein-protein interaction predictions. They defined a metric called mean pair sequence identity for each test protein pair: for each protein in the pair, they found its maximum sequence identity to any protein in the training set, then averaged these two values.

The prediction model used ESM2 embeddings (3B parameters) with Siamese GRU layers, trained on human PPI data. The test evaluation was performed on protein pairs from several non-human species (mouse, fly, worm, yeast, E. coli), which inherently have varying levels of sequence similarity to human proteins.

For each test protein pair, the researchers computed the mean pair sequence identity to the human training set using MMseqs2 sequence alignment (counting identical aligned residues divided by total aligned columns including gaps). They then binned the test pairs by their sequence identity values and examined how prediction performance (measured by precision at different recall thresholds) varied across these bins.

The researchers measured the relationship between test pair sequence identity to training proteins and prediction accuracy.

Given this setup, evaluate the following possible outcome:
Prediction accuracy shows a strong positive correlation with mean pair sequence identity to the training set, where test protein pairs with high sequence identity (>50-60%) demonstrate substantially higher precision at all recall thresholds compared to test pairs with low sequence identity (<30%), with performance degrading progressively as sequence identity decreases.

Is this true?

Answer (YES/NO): YES